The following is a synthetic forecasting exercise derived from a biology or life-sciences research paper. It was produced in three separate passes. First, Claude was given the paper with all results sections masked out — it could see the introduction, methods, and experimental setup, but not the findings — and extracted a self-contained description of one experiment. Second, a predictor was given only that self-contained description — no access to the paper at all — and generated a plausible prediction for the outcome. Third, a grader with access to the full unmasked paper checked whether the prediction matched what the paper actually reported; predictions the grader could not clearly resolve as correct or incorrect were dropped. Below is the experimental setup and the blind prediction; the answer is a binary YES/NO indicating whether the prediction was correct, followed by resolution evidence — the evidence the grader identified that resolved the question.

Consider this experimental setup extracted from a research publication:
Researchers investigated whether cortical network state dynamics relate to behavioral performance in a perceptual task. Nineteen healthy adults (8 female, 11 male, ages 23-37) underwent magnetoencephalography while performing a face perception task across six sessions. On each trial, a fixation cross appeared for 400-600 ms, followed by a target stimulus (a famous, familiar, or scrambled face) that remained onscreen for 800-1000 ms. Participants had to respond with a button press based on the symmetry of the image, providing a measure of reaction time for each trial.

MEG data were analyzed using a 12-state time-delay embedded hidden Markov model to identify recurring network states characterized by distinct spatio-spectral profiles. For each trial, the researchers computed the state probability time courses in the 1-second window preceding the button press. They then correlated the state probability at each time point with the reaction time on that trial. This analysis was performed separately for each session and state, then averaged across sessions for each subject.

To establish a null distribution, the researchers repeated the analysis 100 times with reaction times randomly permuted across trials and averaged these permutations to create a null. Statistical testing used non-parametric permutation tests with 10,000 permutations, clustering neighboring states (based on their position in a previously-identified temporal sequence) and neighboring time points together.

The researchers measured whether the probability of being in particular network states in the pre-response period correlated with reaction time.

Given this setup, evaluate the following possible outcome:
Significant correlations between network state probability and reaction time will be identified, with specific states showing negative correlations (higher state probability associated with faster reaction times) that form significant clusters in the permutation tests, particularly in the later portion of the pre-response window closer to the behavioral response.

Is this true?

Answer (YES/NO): YES